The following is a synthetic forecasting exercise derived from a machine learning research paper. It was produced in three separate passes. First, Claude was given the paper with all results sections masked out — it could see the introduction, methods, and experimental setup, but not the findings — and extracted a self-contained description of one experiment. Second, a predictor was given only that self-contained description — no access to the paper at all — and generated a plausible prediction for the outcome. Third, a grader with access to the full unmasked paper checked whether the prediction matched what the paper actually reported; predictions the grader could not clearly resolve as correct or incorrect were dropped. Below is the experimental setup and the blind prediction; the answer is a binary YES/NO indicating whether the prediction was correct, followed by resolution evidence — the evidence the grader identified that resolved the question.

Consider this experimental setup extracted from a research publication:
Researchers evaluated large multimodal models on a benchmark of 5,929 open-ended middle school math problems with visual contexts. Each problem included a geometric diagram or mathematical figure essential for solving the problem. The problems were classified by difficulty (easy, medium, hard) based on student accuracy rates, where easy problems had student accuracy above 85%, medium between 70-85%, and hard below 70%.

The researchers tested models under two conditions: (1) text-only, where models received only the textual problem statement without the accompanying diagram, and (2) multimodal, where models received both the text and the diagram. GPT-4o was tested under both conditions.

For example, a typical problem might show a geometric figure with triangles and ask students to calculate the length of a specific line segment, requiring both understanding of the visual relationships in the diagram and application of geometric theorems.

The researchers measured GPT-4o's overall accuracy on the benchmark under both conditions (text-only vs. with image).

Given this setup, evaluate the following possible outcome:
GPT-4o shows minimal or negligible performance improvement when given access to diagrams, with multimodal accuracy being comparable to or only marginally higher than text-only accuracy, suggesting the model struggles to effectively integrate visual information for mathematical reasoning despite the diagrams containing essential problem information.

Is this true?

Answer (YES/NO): YES